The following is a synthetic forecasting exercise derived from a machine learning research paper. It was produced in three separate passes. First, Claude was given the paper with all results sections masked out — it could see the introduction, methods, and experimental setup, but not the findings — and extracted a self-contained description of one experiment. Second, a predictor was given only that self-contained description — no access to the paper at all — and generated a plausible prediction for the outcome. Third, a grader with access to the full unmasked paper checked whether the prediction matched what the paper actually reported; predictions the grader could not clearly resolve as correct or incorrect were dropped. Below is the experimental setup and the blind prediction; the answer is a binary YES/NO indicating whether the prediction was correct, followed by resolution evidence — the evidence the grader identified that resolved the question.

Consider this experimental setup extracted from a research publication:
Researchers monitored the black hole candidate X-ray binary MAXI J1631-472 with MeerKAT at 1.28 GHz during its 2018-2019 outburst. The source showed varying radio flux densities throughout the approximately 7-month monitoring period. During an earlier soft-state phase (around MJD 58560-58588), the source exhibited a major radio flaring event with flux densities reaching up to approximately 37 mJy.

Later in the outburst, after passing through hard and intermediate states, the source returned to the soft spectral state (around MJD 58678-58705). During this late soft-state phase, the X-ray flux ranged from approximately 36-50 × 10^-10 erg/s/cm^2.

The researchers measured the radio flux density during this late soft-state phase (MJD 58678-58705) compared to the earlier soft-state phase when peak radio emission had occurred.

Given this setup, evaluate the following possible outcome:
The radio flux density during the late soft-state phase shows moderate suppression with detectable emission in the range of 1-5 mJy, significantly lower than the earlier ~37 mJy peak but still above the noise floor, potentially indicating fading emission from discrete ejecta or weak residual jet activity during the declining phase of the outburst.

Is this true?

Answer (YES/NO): NO